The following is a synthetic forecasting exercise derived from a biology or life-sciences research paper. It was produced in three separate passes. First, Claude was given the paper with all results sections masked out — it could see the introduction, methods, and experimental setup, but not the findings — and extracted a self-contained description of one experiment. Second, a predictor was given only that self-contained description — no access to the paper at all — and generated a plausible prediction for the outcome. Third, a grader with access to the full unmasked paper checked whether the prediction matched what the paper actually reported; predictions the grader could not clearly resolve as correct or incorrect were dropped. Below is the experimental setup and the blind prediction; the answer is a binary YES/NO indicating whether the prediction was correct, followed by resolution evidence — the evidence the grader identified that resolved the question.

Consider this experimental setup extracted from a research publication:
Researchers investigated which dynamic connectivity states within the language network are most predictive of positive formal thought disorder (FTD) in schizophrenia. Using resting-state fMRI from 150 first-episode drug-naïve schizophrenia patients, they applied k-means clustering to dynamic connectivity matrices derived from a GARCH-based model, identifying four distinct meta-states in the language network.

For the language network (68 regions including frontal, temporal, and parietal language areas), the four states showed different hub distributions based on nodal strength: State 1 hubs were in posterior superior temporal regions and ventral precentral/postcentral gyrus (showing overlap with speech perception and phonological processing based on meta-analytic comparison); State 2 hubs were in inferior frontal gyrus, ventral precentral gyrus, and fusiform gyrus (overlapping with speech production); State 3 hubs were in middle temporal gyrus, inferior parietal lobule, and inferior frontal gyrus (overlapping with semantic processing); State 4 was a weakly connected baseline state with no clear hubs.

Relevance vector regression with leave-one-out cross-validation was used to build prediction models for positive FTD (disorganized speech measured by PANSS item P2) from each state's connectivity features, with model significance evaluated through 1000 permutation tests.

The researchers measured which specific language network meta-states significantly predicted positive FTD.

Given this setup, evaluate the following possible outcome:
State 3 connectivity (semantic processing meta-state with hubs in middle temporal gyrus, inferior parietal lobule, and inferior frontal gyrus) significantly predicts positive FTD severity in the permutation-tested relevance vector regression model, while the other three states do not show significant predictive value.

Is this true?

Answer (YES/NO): NO